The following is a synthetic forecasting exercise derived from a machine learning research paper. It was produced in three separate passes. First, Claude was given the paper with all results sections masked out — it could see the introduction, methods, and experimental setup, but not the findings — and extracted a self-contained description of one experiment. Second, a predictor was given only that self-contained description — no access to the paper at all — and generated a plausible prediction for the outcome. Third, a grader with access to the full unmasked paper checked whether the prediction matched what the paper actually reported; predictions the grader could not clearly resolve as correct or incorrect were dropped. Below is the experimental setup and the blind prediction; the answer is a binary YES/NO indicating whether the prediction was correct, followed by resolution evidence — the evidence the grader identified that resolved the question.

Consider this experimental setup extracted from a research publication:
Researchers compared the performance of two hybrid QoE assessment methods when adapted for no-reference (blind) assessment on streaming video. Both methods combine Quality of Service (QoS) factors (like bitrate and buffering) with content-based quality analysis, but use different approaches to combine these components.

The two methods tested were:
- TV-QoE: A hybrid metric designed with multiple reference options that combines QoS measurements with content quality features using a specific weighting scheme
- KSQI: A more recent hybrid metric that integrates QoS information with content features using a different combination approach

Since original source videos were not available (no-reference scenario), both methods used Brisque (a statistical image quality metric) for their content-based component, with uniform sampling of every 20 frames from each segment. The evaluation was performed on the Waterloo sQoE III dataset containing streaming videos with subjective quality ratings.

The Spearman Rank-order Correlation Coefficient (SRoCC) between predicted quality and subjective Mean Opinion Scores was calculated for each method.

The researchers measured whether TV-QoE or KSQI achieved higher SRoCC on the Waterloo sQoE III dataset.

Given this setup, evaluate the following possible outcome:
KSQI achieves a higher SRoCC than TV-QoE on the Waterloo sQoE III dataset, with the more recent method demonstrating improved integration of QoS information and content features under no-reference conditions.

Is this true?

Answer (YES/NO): YES